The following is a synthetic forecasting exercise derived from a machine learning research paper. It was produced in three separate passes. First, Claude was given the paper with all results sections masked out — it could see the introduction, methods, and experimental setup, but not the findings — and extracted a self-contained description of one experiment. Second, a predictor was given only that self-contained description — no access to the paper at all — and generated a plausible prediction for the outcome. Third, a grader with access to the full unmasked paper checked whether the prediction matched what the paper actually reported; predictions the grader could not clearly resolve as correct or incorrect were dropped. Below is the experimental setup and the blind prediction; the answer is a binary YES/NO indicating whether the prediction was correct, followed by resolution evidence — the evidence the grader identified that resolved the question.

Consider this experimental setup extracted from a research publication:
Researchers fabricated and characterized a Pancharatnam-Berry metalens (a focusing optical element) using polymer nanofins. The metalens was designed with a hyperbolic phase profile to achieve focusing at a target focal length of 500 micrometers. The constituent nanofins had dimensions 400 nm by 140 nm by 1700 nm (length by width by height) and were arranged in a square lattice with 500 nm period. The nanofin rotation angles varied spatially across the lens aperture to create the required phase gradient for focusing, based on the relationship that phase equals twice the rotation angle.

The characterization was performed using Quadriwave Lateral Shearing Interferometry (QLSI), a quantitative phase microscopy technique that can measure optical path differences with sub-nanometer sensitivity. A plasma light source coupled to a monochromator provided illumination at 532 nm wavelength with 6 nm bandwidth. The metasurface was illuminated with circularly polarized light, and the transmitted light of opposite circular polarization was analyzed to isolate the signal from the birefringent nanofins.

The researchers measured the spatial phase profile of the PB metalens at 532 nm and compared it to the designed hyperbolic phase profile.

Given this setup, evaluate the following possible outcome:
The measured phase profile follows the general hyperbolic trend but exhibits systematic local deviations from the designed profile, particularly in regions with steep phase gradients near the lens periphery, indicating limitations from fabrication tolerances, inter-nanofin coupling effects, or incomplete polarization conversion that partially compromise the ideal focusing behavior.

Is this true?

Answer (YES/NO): NO